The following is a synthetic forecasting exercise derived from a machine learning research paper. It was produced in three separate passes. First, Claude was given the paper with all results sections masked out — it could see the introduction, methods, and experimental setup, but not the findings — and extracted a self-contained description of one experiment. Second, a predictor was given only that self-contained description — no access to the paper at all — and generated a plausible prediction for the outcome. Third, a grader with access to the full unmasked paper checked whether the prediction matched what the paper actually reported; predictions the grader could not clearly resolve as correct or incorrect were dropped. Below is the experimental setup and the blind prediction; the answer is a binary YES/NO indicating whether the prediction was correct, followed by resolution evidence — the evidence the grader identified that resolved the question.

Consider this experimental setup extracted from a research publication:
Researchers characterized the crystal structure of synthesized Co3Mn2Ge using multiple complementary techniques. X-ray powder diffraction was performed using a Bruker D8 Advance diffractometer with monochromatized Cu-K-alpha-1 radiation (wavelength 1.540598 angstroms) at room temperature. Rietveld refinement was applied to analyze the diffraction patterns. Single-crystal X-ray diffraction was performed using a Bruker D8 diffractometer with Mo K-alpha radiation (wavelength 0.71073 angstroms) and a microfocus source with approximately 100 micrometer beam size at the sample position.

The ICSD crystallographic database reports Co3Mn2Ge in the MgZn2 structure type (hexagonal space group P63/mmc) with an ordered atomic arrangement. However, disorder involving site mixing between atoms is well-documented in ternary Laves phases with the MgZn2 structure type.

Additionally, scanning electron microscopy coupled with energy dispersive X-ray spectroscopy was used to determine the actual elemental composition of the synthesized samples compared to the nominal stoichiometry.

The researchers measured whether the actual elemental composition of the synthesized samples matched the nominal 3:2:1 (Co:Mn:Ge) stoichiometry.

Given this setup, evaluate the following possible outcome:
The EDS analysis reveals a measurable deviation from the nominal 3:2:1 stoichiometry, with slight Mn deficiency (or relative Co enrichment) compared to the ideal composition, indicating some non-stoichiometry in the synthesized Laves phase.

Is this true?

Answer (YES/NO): YES